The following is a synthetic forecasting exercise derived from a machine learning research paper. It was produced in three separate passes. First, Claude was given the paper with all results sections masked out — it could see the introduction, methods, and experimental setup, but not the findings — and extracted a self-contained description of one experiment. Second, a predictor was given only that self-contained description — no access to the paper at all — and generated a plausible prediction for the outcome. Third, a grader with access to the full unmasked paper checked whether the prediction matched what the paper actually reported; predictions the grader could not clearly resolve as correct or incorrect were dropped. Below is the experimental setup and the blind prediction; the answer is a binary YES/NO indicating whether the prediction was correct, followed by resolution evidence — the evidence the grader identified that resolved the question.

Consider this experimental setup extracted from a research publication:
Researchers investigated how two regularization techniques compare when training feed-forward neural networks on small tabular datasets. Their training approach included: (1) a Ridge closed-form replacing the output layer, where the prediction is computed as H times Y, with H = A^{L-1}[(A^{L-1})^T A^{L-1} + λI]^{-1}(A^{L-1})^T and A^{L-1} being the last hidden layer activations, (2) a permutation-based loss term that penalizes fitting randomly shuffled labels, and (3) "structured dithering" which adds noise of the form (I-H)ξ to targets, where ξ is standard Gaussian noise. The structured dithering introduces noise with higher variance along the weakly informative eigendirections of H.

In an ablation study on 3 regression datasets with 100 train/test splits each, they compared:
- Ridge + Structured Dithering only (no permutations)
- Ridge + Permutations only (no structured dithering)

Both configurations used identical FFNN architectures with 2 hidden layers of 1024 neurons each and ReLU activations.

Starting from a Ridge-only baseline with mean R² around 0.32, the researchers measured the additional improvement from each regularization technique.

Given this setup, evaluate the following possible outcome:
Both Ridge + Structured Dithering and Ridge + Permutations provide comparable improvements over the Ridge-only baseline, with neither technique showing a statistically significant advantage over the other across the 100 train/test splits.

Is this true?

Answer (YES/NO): NO